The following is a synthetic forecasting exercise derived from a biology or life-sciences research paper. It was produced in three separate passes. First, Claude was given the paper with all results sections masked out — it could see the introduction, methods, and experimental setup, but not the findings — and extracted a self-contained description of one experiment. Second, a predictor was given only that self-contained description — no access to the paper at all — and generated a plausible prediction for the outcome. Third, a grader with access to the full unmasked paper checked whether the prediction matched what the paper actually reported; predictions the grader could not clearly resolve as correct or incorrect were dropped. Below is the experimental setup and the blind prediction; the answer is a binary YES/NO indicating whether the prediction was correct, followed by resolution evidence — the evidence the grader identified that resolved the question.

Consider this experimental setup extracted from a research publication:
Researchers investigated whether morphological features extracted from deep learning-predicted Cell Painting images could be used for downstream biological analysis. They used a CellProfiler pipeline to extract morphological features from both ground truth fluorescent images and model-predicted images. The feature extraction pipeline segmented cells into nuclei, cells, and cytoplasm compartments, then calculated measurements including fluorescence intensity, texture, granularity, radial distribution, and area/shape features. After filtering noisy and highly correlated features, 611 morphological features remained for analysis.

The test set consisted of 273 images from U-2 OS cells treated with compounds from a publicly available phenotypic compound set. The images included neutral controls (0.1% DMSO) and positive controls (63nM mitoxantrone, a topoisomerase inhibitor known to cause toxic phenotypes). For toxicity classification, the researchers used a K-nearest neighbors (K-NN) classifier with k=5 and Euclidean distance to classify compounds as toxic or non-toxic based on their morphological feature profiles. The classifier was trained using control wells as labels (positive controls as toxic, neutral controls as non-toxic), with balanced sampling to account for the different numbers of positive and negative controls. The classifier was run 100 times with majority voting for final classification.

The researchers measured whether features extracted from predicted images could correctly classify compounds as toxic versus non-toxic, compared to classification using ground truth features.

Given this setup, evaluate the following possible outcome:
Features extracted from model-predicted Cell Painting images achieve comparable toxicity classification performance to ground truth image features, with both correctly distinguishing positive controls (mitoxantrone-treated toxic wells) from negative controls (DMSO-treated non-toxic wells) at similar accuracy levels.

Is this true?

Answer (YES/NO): NO